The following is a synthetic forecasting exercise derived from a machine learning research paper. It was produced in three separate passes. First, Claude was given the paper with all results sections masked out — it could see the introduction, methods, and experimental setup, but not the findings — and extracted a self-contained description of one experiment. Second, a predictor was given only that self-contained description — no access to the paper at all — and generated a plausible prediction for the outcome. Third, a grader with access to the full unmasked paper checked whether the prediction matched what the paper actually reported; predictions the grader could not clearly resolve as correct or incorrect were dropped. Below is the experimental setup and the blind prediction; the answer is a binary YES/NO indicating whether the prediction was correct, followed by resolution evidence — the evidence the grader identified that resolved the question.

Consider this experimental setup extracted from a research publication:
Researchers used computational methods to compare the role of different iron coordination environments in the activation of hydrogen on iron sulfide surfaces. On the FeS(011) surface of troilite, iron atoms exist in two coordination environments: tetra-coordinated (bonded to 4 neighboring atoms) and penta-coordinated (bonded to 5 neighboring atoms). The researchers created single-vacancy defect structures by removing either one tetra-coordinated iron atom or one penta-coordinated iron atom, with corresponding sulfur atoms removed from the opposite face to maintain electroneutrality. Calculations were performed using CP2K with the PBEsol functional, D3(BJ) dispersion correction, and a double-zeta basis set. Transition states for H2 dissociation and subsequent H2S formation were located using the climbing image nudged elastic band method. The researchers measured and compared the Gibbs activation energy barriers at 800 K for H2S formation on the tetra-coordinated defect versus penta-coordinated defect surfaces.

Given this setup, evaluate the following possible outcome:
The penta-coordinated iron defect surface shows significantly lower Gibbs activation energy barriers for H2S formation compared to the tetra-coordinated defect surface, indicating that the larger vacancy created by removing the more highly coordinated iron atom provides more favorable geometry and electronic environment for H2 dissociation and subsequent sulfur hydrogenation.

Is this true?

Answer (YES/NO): NO